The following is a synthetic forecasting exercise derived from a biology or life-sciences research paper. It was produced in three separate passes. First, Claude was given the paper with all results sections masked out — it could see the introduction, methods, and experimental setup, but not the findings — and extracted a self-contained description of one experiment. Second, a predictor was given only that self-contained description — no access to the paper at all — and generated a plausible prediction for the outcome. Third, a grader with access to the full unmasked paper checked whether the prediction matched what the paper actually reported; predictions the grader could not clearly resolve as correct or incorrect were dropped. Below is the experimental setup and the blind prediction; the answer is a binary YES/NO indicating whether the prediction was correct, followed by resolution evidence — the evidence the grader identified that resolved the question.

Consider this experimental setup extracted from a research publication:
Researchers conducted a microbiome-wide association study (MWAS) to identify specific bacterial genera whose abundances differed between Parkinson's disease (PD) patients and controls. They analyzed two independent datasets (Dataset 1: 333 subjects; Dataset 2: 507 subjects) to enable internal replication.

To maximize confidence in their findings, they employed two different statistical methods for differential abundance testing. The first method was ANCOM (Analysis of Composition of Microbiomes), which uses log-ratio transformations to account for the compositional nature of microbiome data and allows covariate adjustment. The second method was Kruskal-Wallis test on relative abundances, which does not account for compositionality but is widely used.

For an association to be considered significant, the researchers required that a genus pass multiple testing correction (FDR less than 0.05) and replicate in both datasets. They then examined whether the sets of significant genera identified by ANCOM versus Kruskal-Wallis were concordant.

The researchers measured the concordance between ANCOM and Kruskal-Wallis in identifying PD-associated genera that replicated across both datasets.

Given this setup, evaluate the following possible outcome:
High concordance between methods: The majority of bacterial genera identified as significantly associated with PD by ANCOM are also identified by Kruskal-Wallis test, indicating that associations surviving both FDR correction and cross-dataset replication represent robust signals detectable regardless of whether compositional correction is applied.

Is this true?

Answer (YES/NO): YES